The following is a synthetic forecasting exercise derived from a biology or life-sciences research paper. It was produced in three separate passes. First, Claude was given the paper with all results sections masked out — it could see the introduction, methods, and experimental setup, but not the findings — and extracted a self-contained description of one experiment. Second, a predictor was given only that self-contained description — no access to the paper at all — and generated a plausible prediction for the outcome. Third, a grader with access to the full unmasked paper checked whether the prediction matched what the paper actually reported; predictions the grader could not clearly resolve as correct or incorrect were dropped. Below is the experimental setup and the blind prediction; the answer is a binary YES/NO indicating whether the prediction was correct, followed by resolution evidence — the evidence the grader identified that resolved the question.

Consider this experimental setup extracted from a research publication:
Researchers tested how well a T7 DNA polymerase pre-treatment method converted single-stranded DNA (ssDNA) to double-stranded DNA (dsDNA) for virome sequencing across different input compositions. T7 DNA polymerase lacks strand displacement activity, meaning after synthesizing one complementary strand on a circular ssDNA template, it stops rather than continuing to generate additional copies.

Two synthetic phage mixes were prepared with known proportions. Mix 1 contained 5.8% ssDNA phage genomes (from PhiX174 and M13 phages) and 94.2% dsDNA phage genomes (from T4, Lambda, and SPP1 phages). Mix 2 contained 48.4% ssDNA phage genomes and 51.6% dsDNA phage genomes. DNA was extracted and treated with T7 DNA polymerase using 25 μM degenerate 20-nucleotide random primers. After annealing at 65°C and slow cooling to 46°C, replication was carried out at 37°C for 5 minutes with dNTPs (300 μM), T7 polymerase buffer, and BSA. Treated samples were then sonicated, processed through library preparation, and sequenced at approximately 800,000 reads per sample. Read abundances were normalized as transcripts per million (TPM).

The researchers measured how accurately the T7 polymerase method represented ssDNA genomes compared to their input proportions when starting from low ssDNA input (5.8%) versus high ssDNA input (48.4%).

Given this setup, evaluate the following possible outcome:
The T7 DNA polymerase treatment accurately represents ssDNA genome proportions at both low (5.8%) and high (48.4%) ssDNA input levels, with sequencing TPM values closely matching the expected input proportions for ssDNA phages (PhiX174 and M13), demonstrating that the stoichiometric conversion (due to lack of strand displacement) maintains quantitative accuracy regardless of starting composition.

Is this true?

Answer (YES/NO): NO